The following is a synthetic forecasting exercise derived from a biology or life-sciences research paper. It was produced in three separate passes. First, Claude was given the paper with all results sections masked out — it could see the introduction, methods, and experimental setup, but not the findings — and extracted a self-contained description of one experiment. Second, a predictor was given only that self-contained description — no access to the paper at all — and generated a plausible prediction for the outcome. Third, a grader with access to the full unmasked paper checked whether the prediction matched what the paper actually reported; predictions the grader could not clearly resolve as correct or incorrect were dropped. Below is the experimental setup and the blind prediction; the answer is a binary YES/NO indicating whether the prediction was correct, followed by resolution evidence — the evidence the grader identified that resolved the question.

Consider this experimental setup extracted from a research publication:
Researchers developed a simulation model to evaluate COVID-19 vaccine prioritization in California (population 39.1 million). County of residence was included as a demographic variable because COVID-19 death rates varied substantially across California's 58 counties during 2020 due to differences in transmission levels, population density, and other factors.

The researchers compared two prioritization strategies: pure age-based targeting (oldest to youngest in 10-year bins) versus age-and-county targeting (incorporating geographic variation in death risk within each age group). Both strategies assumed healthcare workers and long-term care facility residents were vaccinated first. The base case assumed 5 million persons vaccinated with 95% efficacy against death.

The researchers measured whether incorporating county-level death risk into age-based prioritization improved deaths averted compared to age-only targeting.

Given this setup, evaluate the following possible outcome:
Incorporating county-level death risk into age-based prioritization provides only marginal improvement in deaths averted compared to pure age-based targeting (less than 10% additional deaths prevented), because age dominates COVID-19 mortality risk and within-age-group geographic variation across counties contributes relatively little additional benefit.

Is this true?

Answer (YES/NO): NO